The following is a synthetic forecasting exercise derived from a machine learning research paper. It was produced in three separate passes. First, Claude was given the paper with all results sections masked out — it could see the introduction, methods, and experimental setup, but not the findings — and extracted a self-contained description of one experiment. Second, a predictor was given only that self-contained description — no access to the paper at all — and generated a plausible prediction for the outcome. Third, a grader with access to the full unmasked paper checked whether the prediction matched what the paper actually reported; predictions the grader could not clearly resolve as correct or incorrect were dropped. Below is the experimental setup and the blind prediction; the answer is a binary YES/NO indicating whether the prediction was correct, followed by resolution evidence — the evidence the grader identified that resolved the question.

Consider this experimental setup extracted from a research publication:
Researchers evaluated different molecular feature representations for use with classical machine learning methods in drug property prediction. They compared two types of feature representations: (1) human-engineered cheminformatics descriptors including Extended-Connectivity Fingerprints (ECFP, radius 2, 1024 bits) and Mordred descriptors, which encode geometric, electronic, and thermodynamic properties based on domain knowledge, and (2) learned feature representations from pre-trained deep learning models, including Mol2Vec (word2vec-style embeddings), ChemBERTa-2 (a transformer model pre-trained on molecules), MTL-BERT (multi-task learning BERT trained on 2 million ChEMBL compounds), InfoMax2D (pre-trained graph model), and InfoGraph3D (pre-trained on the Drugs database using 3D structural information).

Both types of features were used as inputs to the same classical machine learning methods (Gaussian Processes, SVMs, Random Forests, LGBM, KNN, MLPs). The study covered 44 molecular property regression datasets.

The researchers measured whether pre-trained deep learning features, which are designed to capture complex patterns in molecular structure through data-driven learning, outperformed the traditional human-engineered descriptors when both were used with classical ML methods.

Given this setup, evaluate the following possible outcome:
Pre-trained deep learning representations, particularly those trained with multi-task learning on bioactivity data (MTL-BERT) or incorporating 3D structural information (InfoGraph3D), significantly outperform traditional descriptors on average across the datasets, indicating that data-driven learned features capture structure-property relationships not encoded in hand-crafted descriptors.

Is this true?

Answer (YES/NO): NO